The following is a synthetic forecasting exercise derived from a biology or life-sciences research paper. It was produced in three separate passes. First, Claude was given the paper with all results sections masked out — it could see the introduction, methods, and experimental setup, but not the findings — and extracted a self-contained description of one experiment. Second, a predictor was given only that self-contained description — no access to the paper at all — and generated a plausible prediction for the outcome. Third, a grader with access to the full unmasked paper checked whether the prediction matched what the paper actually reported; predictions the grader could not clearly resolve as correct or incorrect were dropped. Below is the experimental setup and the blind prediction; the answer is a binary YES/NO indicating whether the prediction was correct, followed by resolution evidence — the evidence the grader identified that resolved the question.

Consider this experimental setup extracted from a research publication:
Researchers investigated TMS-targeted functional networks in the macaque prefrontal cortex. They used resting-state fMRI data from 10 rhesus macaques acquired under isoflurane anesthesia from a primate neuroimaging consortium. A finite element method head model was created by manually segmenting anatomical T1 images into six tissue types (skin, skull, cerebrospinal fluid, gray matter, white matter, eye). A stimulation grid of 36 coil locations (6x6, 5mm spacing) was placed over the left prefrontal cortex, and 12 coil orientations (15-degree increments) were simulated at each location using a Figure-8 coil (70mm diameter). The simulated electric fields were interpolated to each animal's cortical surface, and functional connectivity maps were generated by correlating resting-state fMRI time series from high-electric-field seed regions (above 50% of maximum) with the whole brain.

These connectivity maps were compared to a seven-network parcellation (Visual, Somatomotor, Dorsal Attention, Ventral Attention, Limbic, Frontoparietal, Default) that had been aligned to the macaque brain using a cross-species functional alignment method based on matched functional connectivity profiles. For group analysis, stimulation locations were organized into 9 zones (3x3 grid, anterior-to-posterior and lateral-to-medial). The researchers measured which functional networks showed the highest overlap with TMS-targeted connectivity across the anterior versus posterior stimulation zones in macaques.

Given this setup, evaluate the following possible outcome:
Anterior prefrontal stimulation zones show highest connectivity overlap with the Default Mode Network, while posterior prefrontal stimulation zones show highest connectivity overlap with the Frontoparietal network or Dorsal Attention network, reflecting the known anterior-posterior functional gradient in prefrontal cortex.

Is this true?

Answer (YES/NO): NO